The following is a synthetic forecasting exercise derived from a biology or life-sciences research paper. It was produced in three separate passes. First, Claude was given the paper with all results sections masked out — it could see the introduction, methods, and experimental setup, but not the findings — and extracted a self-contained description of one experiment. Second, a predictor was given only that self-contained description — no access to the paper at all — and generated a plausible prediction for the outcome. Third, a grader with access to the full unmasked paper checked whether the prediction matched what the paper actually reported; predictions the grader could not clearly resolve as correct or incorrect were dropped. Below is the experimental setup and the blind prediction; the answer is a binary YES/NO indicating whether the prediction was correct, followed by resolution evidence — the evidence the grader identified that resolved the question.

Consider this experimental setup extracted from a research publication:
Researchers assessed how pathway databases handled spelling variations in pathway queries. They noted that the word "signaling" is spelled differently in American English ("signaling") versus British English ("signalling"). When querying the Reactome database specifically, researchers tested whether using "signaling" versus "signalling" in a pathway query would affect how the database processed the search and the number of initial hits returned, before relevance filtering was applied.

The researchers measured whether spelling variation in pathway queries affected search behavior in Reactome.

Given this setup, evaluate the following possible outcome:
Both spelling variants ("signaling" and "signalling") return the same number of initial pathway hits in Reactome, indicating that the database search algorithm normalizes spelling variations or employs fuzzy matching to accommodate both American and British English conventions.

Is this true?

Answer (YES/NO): NO